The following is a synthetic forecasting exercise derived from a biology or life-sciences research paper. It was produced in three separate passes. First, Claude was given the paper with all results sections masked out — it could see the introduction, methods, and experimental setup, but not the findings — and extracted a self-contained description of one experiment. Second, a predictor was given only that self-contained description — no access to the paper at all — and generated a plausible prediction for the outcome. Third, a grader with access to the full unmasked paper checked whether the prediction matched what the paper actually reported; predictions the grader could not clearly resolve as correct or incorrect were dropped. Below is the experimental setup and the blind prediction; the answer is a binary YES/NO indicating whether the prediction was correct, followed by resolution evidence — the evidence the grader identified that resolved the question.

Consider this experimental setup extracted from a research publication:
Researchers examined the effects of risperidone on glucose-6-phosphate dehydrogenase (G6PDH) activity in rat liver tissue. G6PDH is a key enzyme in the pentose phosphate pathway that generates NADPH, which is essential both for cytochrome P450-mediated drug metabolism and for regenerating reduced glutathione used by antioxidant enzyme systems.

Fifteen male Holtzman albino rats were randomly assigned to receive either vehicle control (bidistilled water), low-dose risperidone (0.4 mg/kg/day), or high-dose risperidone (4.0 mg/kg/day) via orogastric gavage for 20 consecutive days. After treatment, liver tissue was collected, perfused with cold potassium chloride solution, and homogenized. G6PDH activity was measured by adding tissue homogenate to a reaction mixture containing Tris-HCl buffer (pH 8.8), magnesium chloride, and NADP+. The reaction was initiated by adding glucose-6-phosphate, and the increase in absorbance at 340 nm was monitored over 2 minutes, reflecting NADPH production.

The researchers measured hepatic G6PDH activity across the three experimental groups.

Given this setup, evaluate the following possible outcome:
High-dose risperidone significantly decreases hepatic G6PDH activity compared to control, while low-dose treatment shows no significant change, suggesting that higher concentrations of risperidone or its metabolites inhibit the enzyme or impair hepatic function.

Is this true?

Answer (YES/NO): NO